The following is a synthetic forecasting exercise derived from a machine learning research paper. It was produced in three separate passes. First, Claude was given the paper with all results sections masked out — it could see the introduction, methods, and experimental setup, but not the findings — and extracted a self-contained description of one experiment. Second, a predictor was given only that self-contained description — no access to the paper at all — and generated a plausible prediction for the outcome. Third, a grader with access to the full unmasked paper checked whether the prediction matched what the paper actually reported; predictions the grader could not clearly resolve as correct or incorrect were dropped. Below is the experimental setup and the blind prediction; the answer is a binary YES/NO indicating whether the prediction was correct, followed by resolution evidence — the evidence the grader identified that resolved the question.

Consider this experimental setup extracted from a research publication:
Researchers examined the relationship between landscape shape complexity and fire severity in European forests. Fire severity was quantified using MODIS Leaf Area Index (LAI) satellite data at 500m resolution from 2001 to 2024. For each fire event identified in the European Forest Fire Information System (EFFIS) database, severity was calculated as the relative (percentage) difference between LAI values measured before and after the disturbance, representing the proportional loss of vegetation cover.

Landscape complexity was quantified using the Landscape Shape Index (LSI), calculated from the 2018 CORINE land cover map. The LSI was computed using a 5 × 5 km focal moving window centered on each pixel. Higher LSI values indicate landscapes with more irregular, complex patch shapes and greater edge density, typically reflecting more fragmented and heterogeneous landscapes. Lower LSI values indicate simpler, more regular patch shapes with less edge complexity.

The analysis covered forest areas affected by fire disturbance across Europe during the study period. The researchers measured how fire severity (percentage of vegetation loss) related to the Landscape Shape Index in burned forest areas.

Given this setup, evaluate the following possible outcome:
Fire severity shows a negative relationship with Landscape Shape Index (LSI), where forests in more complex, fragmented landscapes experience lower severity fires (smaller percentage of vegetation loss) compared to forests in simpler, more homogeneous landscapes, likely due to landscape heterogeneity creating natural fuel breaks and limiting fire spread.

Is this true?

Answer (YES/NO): YES